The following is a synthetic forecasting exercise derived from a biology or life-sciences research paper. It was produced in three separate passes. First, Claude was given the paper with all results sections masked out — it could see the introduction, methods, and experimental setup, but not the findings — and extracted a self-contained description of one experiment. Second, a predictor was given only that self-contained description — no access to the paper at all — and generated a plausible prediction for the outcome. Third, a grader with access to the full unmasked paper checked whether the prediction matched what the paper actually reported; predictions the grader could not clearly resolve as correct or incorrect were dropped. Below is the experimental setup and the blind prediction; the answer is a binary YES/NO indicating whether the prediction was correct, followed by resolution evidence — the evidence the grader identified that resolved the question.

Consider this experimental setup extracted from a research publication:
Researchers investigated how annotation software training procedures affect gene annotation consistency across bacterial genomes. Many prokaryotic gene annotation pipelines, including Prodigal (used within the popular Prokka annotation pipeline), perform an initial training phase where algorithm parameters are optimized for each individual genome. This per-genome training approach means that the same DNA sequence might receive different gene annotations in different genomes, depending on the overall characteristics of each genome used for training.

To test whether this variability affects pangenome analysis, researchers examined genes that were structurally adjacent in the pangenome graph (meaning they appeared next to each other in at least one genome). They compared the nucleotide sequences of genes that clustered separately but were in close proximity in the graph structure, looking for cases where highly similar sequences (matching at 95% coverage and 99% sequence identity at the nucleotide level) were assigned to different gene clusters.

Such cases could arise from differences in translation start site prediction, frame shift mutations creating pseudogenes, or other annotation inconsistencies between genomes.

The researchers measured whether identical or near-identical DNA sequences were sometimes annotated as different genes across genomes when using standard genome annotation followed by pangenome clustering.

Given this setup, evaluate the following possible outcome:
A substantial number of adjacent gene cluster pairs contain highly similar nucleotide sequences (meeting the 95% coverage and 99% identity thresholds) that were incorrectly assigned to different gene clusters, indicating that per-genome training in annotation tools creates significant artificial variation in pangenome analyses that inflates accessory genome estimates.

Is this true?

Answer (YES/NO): YES